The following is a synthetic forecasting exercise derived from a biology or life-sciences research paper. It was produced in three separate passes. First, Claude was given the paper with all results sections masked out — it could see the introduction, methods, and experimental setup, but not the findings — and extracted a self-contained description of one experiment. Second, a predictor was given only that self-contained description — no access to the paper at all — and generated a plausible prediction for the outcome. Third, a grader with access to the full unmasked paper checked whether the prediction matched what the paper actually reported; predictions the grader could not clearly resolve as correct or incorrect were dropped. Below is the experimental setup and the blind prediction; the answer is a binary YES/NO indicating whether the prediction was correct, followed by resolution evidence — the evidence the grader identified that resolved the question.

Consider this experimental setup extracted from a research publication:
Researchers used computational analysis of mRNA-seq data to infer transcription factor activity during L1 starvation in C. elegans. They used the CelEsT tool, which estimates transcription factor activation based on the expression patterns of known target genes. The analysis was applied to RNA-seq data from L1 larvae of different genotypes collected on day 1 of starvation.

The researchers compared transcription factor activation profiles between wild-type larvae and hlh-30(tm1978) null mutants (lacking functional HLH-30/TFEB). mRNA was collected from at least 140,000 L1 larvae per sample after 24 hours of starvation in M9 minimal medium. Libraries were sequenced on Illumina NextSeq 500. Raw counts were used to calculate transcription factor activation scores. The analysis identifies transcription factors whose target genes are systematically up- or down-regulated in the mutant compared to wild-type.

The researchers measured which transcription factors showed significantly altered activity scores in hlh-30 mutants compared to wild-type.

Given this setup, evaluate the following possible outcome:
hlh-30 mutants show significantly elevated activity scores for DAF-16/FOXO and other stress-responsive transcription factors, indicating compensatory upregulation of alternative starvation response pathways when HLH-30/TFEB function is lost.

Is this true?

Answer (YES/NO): NO